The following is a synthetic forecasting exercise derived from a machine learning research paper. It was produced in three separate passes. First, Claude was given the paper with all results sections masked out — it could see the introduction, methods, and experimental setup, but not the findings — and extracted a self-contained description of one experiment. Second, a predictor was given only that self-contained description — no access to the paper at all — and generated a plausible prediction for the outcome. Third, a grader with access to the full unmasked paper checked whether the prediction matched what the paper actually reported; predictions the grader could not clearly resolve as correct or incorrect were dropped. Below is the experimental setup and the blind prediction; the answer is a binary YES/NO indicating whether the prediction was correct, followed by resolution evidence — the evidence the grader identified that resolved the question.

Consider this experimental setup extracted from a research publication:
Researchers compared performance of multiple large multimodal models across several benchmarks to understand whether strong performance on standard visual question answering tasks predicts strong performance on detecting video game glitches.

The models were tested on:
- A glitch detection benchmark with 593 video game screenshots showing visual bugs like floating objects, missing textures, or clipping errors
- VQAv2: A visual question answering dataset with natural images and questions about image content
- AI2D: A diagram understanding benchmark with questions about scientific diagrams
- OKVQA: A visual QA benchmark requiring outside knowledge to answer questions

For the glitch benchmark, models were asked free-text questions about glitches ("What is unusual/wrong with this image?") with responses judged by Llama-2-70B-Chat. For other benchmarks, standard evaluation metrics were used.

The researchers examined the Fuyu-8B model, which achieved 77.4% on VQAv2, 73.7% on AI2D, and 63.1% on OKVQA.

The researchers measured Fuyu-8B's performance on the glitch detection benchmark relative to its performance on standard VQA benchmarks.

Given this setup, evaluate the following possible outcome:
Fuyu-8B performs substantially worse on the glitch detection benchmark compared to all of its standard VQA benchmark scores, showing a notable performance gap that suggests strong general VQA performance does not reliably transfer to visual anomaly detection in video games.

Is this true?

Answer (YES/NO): YES